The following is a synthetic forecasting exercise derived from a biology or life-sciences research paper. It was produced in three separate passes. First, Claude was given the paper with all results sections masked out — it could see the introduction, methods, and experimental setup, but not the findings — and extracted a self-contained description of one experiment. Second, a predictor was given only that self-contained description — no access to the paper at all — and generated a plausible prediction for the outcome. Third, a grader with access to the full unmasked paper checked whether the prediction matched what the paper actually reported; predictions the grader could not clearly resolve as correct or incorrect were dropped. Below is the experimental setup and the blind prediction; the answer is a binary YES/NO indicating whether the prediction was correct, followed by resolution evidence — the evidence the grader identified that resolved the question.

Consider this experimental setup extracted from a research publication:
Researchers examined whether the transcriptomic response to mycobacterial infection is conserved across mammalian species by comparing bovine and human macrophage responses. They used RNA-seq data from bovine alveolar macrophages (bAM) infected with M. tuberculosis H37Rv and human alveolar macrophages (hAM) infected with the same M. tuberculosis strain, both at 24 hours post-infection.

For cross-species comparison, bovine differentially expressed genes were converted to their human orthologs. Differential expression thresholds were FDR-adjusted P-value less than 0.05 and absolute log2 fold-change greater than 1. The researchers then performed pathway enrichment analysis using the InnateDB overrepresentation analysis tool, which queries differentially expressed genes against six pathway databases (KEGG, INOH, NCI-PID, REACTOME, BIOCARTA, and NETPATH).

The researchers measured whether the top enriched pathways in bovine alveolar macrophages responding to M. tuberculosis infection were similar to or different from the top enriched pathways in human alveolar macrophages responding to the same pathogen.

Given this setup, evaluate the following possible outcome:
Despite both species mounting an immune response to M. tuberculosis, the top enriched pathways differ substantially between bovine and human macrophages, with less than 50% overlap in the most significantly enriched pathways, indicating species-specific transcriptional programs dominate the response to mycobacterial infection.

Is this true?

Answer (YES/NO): NO